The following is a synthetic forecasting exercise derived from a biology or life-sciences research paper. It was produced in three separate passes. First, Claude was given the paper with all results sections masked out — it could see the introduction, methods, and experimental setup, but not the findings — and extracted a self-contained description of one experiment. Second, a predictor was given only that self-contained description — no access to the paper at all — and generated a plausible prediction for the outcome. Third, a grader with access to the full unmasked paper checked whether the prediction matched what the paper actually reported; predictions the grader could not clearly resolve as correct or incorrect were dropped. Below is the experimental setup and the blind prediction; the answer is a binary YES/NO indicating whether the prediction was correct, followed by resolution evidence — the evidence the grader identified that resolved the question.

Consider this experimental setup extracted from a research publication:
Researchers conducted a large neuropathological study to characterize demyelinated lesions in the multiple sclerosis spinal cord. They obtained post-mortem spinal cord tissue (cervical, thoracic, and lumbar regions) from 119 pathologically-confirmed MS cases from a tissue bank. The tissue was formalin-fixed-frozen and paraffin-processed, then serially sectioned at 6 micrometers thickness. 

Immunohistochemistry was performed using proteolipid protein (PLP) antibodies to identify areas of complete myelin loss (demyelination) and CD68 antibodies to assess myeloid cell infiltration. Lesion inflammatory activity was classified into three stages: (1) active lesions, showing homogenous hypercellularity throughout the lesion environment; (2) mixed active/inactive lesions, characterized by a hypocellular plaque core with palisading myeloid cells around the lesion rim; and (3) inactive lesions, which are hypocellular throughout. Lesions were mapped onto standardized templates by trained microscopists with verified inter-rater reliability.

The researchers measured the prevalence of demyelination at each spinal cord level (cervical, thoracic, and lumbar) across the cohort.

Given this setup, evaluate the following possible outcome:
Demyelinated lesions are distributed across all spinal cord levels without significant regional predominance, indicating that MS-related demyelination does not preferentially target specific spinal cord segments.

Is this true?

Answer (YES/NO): NO